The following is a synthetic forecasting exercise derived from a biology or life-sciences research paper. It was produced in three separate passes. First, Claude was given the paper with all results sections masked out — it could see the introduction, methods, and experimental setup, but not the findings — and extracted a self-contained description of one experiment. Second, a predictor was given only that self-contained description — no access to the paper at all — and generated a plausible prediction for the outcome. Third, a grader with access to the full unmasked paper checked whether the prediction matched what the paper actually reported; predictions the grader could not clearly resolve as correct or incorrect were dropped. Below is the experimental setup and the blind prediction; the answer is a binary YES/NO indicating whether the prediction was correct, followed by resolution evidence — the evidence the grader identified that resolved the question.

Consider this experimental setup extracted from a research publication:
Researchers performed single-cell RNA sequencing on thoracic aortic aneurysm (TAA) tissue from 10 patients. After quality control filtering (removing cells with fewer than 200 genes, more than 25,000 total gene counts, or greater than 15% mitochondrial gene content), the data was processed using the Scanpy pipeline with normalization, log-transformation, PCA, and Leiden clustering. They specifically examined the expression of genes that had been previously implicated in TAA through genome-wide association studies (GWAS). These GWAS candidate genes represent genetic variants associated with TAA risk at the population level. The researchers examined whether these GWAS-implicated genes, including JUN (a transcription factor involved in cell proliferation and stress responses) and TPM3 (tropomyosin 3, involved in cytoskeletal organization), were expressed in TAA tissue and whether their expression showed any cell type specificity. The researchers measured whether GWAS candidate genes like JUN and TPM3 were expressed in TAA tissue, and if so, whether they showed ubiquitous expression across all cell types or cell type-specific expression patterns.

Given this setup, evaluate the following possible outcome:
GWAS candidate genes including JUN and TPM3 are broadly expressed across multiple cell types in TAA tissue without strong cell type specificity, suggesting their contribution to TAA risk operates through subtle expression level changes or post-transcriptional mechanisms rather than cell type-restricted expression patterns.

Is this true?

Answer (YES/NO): NO